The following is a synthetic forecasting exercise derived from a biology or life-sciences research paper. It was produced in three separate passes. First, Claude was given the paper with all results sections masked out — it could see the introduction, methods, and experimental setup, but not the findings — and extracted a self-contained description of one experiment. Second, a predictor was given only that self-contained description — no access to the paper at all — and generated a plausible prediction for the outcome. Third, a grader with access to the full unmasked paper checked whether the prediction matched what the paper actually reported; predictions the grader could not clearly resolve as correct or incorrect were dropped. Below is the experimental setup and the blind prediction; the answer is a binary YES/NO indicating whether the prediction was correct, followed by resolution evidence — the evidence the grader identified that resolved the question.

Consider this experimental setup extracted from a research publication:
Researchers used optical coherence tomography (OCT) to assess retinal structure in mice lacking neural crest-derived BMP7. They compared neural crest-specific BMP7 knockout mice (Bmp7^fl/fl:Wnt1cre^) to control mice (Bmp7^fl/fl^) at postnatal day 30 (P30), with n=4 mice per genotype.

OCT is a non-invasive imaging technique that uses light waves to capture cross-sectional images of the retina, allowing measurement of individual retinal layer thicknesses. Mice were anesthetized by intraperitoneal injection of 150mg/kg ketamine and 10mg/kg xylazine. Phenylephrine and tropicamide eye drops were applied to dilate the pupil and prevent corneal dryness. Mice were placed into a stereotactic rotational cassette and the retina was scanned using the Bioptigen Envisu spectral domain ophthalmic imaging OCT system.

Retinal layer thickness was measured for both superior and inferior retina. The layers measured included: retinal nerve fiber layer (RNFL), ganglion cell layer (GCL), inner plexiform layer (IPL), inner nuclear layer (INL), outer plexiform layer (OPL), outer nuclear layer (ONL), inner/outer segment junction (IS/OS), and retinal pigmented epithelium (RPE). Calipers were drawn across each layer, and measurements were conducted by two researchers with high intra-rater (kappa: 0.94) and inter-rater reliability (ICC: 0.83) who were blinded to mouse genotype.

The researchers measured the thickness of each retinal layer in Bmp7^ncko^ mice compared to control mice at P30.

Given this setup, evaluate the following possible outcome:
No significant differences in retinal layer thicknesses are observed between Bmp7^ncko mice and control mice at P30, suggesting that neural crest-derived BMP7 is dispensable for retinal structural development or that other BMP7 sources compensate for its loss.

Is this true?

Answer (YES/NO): YES